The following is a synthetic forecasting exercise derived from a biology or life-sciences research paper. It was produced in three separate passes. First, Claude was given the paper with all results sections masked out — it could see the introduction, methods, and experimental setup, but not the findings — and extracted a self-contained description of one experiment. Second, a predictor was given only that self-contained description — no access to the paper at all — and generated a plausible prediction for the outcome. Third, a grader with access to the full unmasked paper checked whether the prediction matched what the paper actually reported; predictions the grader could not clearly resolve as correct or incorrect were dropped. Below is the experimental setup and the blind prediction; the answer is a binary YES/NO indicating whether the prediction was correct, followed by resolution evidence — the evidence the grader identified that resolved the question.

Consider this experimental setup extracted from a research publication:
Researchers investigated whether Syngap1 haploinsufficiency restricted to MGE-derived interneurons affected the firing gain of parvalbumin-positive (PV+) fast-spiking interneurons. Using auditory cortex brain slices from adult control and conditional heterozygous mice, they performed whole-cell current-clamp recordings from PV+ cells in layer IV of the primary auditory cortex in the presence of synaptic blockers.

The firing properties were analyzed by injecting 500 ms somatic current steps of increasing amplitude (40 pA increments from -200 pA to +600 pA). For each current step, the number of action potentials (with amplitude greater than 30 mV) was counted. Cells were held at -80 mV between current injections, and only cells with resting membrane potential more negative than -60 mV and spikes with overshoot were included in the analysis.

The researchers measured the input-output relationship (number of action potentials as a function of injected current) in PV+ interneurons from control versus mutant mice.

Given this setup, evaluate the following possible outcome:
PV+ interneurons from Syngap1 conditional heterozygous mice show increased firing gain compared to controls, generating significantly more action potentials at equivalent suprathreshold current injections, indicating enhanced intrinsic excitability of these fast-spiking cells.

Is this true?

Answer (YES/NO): NO